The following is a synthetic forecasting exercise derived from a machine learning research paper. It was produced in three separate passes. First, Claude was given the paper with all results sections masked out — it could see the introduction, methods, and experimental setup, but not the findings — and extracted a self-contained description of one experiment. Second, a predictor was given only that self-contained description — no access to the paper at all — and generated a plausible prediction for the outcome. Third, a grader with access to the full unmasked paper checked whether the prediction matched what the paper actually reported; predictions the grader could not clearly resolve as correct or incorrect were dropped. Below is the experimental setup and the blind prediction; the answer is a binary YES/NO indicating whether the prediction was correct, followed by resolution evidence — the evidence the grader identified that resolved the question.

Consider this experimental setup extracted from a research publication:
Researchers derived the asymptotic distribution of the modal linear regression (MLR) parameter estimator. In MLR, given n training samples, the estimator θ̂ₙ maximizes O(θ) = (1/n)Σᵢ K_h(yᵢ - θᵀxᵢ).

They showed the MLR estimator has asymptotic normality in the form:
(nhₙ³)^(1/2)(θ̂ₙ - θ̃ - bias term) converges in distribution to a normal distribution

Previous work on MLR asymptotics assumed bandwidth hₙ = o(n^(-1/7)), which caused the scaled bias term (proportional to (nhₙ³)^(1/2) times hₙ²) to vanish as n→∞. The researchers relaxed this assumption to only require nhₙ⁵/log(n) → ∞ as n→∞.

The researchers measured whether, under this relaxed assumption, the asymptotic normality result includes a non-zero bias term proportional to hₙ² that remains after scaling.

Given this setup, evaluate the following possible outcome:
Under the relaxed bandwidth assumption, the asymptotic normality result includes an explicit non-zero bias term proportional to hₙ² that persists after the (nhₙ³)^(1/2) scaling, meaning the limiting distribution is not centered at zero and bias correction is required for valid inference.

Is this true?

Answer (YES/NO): YES